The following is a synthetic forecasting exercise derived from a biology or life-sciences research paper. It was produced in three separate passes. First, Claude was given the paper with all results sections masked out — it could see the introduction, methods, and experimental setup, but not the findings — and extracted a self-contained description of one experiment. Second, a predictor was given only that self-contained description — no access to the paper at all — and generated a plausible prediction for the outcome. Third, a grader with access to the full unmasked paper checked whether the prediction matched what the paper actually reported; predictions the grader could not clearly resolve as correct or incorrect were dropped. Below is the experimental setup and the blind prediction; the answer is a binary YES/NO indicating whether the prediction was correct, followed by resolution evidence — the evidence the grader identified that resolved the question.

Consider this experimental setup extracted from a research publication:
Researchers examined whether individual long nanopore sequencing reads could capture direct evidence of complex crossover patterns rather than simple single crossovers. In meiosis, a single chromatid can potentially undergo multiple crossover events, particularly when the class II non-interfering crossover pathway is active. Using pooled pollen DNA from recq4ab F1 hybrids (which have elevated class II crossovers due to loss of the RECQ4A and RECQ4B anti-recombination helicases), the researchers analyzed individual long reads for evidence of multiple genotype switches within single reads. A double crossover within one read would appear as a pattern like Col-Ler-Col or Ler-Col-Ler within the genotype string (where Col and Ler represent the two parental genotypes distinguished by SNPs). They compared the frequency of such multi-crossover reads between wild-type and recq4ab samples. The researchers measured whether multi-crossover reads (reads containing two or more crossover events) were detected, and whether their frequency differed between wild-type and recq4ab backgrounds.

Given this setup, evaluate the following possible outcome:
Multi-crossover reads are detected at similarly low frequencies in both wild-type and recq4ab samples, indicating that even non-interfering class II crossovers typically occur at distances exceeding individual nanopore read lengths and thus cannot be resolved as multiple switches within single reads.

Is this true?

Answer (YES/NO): NO